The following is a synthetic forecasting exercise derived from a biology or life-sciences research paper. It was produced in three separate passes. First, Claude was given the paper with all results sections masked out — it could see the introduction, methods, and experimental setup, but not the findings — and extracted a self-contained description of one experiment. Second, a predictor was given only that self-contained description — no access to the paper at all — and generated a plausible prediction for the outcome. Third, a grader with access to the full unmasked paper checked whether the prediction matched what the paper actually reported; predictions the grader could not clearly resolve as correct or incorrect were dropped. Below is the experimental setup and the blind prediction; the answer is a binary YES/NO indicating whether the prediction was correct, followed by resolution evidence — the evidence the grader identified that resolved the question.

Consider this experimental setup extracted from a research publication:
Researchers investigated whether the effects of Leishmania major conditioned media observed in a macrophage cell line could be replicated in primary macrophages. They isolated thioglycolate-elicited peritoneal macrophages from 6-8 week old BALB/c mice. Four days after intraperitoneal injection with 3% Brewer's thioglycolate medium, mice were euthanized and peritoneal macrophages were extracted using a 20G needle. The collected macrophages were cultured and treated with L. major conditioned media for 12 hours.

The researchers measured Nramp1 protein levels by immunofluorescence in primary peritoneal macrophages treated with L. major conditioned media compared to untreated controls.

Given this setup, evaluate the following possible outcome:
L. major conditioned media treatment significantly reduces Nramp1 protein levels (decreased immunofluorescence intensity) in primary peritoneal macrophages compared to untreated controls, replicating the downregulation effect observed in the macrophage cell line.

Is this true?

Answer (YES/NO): YES